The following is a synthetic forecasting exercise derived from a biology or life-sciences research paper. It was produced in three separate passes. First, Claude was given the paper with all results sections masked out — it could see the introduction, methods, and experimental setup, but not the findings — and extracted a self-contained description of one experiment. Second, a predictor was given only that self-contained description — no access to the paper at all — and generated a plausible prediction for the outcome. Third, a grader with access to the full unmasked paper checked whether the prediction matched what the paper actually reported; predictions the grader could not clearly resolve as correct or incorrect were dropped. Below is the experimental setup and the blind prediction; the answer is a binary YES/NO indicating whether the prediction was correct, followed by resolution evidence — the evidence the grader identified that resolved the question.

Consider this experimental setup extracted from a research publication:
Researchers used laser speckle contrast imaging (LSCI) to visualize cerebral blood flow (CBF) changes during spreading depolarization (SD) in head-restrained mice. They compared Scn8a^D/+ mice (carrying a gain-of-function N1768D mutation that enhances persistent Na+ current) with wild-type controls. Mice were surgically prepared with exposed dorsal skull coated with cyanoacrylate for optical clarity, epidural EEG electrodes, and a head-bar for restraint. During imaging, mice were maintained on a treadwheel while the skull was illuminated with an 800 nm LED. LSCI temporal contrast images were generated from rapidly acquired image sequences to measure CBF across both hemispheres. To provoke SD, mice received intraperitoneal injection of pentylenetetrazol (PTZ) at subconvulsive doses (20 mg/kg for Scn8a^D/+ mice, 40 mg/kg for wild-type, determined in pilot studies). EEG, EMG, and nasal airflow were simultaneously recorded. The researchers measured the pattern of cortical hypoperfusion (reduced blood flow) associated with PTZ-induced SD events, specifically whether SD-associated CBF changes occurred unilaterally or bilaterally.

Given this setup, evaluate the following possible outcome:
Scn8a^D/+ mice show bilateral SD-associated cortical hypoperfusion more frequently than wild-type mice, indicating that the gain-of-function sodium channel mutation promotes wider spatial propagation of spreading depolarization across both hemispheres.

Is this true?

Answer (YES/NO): YES